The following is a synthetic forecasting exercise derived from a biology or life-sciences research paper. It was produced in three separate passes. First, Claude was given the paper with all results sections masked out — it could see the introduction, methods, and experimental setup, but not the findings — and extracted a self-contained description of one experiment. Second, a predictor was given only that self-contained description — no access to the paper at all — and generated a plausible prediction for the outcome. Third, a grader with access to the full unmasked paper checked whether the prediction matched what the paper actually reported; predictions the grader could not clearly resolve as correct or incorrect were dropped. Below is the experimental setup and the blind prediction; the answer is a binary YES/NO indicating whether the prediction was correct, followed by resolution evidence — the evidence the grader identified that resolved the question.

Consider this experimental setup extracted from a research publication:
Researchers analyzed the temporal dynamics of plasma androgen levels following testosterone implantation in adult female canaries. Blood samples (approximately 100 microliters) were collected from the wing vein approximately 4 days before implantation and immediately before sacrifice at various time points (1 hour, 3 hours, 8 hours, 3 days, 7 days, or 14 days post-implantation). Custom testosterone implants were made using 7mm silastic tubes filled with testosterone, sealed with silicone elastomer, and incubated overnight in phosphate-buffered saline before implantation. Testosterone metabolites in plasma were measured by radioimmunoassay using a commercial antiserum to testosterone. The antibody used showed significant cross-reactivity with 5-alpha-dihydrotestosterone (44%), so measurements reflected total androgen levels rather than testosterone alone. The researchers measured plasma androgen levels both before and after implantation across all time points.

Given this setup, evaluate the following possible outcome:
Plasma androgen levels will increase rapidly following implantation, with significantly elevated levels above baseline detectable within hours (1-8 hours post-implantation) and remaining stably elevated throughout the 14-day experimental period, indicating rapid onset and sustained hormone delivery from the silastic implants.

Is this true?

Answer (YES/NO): YES